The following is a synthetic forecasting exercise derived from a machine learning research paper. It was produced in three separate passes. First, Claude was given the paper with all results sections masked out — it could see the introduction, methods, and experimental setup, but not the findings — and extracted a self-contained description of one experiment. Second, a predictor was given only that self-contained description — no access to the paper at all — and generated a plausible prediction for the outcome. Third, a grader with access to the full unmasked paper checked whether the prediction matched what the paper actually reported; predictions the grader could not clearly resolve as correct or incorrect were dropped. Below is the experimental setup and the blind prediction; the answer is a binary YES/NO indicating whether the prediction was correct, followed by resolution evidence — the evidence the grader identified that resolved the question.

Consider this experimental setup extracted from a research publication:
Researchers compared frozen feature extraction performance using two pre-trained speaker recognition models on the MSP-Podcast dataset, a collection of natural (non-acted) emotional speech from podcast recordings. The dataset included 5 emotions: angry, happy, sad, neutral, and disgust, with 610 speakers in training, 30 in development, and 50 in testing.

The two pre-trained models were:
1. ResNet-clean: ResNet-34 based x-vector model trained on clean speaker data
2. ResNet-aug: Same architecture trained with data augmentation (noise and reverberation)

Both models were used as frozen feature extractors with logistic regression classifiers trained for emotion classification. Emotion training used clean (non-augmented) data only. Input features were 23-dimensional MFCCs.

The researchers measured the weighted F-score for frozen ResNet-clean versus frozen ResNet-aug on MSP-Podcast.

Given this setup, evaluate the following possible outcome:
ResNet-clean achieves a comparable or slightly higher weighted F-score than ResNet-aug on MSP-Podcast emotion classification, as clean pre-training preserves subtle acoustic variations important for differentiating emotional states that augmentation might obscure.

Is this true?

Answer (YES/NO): YES